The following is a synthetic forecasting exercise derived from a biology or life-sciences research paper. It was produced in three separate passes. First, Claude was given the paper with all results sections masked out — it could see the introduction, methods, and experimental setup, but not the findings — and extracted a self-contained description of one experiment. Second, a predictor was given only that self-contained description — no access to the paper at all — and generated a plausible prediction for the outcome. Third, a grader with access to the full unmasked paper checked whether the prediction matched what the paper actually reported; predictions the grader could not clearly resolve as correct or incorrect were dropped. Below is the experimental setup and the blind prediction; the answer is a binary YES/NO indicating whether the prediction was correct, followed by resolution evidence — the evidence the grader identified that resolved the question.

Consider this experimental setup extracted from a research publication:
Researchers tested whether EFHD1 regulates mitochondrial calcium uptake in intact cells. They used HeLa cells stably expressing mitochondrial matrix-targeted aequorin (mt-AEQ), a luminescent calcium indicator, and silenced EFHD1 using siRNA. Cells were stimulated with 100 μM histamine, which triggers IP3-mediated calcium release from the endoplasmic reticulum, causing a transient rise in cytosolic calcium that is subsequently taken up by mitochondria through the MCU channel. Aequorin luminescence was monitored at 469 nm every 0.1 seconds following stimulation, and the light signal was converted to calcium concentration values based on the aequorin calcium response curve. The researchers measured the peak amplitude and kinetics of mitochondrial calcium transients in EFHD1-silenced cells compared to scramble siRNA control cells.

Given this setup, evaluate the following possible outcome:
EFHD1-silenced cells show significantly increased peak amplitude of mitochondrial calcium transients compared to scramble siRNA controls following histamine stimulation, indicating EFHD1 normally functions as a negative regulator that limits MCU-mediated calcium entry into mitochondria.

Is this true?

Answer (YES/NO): YES